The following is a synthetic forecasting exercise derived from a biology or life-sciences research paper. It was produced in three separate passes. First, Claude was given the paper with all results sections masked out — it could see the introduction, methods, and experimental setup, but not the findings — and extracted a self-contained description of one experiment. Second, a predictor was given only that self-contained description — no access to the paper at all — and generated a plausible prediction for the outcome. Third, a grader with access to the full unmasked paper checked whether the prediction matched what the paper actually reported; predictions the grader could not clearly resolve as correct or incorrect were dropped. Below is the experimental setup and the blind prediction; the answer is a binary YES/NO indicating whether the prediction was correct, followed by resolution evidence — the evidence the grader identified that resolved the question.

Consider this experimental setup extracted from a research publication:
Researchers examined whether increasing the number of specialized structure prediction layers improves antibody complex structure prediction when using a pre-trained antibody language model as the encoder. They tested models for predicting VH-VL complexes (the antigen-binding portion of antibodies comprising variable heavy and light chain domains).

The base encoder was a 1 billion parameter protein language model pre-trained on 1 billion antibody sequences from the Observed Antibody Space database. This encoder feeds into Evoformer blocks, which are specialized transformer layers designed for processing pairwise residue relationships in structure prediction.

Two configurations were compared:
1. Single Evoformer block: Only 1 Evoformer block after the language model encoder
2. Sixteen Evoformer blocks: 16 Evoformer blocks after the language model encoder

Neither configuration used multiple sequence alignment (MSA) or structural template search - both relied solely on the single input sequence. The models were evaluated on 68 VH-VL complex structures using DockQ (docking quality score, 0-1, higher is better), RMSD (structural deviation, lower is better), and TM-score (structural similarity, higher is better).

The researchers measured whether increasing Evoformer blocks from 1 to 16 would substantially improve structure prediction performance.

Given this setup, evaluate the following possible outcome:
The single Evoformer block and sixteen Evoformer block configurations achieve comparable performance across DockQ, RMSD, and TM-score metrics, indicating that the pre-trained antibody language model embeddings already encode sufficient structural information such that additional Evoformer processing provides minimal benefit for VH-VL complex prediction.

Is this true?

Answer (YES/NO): YES